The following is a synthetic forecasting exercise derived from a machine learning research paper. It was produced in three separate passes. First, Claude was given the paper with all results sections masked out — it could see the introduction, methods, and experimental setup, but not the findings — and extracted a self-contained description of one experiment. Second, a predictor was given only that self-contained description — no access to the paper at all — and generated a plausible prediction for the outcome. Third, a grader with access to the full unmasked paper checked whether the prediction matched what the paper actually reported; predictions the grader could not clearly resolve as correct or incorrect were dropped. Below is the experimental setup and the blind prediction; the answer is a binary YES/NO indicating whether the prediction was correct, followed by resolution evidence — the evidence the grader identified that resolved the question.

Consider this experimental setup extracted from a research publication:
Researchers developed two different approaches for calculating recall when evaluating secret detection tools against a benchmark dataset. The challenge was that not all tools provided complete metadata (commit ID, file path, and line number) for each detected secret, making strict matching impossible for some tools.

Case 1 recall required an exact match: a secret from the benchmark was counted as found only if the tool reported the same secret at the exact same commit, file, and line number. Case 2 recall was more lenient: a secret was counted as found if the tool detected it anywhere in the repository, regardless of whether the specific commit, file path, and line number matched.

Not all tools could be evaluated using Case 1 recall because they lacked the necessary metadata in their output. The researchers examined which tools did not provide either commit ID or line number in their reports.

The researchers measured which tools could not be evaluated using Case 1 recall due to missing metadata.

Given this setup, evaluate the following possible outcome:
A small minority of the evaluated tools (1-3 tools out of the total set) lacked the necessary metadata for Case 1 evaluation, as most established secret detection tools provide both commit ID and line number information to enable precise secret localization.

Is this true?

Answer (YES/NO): YES